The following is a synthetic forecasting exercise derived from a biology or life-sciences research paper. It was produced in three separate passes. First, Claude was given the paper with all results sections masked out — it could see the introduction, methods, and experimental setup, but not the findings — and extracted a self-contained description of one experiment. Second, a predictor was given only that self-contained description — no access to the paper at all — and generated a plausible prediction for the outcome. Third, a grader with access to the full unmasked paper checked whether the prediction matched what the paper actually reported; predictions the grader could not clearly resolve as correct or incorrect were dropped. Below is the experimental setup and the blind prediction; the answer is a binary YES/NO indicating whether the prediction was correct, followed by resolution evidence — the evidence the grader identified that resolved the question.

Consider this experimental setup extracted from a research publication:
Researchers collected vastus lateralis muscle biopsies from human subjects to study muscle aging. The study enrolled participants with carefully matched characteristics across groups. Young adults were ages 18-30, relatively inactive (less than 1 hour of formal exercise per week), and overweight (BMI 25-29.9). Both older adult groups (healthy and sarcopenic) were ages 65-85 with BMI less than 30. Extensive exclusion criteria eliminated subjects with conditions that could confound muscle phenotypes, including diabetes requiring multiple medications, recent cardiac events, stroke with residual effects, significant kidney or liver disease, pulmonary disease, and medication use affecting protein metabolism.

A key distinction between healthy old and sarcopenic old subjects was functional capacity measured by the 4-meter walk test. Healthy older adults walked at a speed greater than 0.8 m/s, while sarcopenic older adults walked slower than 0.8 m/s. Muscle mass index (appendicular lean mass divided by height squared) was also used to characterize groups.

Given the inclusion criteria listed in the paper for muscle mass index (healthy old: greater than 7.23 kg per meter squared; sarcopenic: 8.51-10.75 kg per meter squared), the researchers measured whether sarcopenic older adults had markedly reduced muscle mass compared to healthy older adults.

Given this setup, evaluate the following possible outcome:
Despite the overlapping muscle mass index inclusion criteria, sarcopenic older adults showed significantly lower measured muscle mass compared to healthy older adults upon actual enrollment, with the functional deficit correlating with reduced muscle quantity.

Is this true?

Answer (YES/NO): NO